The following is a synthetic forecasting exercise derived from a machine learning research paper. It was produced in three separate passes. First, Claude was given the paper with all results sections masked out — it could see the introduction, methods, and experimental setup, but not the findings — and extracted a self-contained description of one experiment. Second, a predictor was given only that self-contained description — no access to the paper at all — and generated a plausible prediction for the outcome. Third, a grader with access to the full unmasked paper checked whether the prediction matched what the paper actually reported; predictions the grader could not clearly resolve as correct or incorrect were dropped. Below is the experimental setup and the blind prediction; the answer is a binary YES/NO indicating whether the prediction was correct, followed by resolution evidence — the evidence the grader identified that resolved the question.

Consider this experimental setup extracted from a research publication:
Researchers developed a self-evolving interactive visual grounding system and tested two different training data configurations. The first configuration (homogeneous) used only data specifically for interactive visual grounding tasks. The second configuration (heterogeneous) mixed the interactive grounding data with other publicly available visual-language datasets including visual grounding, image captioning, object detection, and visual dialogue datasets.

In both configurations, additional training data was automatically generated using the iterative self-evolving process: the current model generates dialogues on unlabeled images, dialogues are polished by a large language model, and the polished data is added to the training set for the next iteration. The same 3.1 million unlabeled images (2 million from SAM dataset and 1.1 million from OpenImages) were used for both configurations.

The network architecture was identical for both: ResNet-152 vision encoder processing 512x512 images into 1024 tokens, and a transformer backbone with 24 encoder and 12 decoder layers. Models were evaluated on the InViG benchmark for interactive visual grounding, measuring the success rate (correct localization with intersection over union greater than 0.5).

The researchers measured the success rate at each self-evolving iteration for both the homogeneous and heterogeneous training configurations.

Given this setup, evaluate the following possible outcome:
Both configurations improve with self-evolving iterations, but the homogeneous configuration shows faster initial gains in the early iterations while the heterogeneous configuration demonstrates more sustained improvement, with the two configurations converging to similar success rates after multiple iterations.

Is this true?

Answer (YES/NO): NO